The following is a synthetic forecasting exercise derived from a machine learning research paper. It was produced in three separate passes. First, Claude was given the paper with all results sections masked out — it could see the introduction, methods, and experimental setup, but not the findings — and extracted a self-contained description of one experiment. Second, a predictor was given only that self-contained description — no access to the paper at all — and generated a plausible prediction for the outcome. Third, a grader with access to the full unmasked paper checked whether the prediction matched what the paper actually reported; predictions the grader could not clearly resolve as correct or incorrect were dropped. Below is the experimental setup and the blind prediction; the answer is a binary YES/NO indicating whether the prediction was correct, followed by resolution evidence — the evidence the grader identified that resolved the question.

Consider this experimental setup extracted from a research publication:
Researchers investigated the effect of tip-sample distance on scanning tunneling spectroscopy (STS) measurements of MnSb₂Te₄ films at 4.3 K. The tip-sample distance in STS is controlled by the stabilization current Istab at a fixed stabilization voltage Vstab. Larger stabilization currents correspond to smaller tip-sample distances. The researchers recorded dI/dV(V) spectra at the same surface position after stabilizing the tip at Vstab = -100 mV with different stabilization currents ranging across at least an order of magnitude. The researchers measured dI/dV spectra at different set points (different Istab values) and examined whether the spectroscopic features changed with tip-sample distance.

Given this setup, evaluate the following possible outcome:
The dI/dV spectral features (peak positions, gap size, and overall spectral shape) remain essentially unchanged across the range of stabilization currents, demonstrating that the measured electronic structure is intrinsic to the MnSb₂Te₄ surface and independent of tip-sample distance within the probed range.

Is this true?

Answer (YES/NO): YES